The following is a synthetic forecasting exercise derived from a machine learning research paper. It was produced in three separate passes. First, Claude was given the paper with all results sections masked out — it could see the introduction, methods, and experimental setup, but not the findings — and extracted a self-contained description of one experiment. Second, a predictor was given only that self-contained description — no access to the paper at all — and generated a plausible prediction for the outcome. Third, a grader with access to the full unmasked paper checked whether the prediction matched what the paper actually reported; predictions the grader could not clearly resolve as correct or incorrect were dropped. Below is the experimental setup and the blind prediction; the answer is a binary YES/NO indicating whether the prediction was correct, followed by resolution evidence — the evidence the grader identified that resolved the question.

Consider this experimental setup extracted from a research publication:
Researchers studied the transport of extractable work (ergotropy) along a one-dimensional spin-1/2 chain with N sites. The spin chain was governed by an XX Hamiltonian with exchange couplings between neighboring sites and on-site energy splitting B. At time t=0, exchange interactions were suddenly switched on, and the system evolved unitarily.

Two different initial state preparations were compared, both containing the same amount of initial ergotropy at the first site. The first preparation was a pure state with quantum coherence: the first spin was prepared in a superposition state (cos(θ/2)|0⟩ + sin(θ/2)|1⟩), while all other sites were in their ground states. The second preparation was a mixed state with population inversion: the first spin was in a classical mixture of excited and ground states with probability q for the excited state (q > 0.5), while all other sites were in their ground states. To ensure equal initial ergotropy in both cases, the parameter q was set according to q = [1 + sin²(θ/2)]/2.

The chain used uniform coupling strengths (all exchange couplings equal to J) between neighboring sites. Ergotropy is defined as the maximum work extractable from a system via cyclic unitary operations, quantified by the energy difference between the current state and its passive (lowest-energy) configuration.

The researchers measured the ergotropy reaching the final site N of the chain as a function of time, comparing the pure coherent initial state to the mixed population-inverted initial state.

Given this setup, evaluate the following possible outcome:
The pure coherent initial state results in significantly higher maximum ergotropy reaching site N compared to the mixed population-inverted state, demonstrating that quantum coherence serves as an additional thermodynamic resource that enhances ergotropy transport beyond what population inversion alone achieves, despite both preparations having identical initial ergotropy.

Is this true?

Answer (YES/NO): YES